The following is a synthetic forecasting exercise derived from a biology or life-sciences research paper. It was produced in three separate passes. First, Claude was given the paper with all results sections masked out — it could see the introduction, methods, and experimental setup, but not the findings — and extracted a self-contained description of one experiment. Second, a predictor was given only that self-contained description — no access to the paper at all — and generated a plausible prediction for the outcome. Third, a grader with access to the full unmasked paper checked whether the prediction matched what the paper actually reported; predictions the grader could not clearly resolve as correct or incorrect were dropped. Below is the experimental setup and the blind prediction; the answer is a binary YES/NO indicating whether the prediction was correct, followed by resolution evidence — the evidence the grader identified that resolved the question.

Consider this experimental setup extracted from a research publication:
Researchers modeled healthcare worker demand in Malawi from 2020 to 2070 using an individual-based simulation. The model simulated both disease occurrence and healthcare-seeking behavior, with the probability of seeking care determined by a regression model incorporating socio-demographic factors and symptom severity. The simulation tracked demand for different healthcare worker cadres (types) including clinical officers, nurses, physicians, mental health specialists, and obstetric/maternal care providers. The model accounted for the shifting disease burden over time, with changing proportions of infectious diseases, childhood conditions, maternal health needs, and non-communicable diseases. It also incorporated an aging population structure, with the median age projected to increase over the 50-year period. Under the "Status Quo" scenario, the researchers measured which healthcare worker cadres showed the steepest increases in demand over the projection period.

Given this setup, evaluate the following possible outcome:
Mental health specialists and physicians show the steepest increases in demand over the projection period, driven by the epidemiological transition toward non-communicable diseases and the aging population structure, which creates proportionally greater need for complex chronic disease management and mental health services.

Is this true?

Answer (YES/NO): NO